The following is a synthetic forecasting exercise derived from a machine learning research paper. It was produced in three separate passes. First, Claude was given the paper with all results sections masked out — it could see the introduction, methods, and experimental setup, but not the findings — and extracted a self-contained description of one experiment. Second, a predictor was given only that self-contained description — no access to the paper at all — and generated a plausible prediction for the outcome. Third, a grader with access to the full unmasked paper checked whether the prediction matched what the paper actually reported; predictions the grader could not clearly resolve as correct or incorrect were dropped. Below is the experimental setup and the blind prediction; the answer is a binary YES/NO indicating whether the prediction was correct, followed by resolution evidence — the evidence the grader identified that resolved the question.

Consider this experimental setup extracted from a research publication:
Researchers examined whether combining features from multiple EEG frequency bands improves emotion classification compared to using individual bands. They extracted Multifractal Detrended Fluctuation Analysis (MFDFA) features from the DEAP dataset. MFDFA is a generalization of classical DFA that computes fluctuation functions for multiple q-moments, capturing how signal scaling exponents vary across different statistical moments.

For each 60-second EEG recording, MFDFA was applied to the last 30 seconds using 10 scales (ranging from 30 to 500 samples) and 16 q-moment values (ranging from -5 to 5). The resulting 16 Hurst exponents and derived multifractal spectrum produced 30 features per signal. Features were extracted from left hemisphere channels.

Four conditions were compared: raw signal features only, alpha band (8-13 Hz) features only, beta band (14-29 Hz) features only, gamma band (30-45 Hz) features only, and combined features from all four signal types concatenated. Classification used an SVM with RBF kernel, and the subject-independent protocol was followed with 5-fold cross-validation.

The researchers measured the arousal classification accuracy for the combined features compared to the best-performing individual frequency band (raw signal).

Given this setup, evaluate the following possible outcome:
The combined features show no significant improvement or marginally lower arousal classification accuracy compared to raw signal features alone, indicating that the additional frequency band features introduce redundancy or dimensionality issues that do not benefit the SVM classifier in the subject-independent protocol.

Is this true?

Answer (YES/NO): YES